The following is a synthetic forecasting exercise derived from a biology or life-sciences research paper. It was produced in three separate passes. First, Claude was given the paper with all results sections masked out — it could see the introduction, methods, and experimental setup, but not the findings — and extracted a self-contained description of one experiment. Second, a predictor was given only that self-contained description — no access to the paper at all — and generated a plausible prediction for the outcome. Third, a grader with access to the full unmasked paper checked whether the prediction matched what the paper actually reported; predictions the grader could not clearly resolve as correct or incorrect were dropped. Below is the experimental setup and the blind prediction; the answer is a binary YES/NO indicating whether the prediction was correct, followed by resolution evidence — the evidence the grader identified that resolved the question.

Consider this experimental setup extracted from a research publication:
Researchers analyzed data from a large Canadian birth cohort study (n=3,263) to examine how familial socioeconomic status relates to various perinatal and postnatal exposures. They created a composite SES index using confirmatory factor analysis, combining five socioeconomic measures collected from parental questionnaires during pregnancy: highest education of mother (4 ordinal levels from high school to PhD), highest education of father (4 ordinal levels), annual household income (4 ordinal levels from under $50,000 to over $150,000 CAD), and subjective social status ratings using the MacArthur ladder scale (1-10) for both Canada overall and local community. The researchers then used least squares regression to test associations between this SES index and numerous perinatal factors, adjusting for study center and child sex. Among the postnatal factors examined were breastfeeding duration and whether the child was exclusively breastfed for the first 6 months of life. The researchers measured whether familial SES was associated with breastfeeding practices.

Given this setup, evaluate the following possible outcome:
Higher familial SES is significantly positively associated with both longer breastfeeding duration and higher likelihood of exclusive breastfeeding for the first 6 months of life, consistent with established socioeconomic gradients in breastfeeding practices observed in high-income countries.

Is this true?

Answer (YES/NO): YES